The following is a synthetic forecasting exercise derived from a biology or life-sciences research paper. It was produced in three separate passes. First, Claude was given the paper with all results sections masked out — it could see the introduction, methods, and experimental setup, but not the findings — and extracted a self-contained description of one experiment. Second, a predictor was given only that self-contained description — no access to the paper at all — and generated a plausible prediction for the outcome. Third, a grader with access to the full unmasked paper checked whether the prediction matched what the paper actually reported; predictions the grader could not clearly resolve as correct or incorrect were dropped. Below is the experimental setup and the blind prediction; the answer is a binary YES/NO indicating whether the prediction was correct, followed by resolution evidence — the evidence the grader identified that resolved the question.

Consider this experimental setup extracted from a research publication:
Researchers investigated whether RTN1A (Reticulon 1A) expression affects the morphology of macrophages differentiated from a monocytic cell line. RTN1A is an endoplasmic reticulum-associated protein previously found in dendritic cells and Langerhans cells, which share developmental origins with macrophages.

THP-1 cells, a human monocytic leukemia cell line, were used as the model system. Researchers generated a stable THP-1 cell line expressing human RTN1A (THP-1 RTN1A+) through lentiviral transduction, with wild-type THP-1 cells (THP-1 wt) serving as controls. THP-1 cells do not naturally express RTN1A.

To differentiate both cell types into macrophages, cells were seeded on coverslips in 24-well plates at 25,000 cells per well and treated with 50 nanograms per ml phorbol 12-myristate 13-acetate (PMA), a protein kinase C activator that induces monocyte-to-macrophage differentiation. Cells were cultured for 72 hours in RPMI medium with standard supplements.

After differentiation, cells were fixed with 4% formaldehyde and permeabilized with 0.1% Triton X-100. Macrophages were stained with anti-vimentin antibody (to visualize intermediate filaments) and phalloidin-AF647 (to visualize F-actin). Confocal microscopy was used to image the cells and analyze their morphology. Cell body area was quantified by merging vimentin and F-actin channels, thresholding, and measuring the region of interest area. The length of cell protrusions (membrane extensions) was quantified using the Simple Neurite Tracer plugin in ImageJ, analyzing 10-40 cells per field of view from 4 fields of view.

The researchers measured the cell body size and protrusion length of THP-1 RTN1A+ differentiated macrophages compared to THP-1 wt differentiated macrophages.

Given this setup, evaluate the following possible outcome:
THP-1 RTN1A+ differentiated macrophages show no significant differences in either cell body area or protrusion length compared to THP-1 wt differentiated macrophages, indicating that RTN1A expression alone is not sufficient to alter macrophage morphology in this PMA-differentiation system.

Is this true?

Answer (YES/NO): NO